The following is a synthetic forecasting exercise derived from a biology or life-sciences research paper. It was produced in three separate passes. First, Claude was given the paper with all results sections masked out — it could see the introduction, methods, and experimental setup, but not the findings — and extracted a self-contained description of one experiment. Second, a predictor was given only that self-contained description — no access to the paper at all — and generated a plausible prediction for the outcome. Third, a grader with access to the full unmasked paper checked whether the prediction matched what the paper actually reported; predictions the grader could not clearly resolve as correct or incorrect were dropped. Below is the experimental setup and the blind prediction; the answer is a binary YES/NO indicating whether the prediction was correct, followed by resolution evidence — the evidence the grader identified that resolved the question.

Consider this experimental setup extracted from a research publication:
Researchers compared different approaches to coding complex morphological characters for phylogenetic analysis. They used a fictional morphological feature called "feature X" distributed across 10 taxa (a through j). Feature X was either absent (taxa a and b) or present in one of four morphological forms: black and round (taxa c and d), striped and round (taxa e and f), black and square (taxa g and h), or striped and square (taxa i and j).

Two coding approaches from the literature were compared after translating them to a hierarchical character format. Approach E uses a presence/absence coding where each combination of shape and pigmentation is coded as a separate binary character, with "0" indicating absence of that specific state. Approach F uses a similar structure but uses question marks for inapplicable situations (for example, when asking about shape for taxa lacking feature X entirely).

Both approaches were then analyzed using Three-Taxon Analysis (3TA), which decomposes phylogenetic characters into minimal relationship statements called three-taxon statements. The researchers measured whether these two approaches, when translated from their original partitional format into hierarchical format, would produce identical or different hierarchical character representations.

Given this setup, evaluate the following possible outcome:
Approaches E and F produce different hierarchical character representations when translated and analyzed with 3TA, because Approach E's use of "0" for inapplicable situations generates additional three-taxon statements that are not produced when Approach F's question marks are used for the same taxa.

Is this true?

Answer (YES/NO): NO